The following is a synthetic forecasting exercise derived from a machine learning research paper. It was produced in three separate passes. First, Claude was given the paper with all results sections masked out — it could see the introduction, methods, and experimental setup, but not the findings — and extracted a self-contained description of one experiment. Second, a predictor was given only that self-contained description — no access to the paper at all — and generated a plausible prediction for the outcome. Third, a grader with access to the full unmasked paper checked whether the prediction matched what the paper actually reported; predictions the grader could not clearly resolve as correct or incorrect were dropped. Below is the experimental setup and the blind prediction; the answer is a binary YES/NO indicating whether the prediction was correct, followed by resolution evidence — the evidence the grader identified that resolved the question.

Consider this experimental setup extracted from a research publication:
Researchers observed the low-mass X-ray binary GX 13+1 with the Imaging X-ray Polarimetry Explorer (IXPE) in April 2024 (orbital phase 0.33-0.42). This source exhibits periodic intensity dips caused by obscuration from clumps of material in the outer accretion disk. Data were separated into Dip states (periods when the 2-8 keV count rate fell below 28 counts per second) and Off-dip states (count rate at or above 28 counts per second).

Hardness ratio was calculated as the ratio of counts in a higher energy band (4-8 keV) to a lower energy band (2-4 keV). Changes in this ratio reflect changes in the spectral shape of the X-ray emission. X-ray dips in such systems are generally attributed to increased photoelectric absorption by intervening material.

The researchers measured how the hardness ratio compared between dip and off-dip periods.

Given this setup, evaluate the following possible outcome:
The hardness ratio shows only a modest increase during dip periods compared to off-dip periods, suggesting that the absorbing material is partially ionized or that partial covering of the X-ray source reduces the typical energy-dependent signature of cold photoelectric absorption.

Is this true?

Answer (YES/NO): NO